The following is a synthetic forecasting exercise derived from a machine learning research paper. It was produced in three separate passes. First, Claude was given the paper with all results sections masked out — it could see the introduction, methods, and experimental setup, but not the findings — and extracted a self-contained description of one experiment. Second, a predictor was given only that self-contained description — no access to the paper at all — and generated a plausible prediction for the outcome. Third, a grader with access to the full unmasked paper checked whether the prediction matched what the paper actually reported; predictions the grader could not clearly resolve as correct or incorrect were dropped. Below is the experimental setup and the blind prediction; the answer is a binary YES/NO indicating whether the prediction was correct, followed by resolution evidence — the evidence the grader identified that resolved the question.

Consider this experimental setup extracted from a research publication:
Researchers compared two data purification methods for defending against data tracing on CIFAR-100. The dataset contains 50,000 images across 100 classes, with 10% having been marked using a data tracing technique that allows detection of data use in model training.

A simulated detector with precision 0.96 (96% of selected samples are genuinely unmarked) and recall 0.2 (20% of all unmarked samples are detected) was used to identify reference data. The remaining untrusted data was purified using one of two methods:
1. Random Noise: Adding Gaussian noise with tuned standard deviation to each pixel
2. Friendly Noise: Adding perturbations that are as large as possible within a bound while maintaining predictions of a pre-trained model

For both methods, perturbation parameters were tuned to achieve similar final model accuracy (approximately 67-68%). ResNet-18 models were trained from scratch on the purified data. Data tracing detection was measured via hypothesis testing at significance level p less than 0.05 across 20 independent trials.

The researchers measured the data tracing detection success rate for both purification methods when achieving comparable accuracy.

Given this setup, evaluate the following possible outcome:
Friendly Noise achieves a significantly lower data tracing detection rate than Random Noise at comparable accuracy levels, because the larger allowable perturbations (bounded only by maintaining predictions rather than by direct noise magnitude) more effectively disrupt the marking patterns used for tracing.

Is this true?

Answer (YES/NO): NO